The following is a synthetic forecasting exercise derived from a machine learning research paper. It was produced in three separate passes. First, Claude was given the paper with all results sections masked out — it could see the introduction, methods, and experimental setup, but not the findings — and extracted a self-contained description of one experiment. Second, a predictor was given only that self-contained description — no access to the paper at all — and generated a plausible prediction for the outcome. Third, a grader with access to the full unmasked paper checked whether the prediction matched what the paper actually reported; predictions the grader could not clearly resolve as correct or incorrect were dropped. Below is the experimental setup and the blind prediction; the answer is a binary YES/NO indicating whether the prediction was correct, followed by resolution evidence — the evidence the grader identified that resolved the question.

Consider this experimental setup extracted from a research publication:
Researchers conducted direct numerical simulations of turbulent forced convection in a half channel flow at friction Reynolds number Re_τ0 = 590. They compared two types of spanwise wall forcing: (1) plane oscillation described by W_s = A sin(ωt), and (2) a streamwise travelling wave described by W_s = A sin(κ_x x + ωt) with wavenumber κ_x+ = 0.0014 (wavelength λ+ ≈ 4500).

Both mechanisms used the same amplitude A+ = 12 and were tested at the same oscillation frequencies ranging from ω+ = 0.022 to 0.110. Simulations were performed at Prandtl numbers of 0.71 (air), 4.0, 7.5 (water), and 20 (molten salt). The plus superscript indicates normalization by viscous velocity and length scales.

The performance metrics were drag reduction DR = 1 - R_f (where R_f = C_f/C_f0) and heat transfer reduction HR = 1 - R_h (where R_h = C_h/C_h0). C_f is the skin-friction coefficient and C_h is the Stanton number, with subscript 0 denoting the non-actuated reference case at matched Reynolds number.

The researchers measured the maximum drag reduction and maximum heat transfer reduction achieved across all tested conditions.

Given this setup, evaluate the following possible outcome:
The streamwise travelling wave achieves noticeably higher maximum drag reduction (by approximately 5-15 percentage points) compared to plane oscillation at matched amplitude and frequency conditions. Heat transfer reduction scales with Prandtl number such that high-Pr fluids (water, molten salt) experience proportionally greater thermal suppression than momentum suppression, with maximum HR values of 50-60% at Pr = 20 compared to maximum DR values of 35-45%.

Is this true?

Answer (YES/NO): NO